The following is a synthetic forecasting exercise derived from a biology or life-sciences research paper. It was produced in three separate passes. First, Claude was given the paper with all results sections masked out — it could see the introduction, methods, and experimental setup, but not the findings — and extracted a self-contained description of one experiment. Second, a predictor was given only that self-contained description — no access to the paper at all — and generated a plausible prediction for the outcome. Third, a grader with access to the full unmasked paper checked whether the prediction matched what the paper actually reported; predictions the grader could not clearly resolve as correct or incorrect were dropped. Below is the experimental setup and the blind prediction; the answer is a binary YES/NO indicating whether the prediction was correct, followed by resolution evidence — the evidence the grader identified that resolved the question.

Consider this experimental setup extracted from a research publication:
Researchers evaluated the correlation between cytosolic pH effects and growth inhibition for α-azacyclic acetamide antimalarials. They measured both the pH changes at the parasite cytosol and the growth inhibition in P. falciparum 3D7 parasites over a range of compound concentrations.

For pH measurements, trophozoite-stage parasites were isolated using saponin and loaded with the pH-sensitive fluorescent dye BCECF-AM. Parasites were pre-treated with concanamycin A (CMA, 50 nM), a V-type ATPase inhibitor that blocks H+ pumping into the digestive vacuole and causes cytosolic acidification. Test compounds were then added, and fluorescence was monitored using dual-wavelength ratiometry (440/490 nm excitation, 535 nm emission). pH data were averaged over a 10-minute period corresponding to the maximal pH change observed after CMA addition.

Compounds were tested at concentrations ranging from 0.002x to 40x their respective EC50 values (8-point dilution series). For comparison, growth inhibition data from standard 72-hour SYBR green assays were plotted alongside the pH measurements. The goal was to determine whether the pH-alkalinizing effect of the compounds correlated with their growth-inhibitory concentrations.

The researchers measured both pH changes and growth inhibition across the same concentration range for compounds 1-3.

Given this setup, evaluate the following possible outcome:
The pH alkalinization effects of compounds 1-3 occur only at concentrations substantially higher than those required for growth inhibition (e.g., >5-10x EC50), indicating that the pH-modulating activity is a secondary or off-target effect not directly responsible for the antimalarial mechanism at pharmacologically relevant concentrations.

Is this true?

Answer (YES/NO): NO